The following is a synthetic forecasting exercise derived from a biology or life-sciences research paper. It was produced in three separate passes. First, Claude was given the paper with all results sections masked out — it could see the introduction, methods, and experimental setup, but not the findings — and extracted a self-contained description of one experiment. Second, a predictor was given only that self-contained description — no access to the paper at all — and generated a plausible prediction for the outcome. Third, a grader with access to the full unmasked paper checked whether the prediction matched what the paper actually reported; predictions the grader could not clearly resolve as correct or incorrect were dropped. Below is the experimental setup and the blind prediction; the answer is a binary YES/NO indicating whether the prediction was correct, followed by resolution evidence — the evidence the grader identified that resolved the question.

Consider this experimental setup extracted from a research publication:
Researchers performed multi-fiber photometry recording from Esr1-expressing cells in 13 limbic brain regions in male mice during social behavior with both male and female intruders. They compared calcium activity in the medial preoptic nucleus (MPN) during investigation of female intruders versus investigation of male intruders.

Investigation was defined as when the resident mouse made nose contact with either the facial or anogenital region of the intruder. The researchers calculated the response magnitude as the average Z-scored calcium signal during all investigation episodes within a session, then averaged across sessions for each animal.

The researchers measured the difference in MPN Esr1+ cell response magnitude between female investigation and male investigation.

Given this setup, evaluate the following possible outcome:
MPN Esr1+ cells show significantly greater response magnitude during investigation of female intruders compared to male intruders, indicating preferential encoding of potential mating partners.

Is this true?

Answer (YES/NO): YES